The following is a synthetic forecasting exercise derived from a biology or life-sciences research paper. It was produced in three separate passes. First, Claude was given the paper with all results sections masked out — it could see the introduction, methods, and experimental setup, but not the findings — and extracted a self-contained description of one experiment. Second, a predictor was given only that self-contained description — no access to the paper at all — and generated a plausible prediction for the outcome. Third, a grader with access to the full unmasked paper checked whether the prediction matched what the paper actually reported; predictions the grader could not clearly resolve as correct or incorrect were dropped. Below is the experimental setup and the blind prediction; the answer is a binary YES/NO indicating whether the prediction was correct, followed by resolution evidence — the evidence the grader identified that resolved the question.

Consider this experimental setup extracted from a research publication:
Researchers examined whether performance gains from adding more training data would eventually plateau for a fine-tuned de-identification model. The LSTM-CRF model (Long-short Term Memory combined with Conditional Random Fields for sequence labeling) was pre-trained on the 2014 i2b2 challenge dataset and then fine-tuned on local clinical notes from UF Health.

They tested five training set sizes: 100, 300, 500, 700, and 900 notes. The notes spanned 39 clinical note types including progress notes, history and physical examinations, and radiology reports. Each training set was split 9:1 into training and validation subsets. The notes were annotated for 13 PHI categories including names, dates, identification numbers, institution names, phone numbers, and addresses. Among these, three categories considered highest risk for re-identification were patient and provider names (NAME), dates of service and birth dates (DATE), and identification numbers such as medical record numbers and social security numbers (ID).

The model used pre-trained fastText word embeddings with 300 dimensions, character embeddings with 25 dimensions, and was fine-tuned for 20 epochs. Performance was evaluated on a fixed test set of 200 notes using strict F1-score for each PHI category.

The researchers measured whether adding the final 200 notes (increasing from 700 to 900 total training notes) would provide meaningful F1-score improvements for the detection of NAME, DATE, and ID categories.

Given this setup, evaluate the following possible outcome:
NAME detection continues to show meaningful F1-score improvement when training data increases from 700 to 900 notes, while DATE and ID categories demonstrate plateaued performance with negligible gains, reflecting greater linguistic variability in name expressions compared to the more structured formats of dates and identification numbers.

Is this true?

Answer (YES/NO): NO